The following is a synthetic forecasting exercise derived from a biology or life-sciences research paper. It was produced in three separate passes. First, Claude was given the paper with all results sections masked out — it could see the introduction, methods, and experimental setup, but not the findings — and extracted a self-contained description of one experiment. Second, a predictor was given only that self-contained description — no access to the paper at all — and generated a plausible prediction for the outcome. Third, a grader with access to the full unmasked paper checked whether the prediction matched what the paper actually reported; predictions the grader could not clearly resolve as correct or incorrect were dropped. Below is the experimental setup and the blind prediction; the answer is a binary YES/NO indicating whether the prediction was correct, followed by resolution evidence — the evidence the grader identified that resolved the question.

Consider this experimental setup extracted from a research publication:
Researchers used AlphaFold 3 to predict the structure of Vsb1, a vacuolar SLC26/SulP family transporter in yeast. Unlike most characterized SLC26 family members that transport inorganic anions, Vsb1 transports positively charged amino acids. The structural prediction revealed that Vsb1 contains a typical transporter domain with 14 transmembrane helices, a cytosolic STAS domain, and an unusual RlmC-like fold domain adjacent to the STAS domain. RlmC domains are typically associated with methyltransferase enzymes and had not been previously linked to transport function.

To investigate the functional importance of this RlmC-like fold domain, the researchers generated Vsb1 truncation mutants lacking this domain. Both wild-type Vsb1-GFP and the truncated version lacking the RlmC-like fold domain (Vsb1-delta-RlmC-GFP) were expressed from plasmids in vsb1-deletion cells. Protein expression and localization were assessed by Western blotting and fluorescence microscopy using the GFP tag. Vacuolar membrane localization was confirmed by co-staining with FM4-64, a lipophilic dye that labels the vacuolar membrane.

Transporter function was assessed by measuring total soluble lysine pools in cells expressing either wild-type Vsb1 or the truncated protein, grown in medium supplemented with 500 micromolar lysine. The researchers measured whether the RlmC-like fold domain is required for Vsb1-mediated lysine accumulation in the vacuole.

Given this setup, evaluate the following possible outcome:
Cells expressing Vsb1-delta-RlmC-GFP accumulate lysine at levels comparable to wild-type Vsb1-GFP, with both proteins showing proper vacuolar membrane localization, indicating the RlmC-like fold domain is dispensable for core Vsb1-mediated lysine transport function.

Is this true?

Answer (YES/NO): NO